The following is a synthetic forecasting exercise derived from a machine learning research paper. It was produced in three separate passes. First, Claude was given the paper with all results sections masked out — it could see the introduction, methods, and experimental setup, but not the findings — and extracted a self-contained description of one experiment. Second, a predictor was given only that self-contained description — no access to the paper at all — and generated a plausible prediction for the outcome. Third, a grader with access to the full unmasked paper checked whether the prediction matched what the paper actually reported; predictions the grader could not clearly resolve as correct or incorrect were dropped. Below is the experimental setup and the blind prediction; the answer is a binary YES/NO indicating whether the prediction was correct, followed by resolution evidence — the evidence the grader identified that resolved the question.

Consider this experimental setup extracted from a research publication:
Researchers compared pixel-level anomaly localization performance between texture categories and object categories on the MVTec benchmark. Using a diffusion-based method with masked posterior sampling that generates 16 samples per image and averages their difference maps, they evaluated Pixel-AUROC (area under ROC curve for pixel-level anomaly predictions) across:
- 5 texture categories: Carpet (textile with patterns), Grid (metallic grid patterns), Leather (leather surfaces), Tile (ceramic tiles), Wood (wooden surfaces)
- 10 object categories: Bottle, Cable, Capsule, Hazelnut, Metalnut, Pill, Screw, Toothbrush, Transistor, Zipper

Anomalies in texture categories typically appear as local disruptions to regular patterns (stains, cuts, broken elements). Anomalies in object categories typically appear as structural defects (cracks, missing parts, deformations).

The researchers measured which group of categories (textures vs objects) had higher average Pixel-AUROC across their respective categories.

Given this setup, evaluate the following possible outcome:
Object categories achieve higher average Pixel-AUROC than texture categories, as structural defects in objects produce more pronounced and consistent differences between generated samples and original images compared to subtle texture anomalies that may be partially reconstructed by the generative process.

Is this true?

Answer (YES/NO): YES